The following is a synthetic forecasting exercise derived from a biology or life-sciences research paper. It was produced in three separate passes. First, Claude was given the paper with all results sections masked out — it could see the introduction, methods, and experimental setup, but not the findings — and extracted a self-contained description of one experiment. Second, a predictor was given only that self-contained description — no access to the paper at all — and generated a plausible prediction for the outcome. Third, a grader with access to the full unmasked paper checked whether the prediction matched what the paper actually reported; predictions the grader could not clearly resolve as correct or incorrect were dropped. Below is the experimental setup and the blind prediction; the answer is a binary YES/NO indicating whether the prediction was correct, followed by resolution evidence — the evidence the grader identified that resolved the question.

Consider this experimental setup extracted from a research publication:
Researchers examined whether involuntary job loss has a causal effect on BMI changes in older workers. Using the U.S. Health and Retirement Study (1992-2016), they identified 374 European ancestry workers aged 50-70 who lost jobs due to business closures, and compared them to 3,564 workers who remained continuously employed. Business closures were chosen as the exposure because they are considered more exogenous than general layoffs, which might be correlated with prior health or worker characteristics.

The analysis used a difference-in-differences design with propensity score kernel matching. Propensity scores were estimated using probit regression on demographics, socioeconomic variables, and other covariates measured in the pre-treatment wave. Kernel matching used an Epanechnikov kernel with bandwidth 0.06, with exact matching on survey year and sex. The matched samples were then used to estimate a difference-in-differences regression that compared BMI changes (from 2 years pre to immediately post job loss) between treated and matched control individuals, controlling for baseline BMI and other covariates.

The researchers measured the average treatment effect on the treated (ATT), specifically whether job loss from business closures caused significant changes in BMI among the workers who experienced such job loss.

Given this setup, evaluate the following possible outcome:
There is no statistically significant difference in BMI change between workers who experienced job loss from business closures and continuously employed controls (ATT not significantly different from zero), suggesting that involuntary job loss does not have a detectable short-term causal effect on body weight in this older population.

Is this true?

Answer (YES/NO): YES